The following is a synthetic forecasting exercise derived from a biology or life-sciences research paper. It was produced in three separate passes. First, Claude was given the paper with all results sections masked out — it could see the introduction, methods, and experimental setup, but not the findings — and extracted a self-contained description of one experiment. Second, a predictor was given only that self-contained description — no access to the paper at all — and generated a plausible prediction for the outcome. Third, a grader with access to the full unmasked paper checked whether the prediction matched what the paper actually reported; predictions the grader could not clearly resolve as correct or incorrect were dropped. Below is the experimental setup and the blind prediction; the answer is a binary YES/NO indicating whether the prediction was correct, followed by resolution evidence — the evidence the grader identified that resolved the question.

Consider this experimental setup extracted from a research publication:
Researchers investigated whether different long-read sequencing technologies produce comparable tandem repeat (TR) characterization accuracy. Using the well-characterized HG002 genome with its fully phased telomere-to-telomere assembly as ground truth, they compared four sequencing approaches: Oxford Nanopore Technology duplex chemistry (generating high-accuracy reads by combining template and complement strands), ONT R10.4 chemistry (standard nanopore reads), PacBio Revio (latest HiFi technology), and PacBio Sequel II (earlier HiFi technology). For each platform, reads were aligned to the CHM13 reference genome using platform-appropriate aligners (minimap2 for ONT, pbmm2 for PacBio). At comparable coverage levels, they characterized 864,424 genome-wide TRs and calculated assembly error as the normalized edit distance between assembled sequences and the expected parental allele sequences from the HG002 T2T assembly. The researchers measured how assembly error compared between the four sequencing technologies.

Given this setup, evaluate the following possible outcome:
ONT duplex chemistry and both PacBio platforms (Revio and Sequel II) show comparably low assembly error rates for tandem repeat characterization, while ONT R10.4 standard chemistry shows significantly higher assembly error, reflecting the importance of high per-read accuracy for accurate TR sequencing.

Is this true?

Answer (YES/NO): NO